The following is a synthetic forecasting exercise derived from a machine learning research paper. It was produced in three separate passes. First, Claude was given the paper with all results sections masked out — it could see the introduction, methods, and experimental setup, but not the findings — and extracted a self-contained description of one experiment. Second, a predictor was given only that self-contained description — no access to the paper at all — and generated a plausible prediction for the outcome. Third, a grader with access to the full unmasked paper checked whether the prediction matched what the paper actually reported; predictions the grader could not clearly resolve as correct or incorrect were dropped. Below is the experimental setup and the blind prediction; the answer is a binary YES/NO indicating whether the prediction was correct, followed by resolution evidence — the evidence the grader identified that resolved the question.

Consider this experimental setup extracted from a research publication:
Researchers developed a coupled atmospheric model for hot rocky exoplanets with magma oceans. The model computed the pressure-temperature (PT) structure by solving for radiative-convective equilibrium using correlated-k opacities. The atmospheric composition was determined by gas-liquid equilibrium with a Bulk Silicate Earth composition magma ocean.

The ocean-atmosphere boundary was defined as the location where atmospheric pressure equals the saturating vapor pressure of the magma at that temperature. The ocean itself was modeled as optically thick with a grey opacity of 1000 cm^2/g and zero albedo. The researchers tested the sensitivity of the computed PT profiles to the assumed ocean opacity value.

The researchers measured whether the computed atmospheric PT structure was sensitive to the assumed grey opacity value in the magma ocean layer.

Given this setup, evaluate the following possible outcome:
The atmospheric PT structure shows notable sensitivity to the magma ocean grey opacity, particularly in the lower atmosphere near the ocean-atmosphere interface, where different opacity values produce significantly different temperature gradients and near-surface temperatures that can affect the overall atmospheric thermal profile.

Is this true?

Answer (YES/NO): NO